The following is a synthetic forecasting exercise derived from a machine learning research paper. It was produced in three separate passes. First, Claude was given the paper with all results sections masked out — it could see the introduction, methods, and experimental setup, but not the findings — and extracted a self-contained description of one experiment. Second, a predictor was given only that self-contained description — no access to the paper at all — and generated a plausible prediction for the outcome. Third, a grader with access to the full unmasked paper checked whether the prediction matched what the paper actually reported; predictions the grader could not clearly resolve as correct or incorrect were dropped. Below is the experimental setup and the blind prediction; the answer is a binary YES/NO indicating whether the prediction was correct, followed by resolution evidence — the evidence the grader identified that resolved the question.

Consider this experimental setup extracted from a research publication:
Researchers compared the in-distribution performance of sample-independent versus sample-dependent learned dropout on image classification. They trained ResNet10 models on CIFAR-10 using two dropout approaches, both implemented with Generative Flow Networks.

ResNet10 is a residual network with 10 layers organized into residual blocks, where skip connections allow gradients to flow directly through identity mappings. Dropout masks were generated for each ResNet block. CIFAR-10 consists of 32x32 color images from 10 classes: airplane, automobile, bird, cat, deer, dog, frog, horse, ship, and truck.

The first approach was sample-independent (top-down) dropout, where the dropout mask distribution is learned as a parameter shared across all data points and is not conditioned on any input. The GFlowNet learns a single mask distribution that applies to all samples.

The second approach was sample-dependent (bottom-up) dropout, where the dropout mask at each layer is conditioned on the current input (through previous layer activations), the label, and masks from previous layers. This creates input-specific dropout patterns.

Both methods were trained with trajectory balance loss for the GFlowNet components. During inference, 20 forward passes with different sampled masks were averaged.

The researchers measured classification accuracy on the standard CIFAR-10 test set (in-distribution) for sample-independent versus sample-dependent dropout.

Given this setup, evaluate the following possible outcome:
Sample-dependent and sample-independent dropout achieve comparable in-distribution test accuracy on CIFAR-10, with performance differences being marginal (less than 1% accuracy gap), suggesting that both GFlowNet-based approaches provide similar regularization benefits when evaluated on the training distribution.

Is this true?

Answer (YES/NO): YES